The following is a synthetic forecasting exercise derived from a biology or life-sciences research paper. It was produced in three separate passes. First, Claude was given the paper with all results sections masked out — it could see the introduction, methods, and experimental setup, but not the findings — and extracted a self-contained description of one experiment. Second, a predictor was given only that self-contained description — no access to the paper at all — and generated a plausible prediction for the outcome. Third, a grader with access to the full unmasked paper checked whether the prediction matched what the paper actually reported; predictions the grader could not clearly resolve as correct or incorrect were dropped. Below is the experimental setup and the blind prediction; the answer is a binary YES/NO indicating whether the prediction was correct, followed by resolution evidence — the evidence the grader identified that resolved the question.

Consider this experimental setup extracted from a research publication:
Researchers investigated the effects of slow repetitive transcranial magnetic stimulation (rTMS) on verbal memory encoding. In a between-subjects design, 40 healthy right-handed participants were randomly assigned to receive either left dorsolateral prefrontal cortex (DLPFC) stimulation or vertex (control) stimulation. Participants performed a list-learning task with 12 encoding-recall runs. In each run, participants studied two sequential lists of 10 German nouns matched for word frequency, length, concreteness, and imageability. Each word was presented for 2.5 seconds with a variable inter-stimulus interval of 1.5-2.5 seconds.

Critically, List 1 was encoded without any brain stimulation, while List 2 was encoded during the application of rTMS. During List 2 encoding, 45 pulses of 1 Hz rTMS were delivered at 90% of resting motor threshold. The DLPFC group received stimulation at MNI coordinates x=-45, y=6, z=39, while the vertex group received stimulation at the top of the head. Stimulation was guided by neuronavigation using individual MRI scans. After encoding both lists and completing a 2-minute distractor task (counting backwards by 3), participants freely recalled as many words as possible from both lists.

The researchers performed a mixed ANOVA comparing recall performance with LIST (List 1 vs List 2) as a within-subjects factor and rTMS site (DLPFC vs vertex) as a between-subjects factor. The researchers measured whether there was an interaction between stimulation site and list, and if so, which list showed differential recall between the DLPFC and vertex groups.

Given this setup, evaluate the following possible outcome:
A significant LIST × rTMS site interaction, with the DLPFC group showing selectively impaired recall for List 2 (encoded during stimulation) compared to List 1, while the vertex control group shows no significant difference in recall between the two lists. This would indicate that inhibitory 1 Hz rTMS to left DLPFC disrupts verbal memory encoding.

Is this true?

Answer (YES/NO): NO